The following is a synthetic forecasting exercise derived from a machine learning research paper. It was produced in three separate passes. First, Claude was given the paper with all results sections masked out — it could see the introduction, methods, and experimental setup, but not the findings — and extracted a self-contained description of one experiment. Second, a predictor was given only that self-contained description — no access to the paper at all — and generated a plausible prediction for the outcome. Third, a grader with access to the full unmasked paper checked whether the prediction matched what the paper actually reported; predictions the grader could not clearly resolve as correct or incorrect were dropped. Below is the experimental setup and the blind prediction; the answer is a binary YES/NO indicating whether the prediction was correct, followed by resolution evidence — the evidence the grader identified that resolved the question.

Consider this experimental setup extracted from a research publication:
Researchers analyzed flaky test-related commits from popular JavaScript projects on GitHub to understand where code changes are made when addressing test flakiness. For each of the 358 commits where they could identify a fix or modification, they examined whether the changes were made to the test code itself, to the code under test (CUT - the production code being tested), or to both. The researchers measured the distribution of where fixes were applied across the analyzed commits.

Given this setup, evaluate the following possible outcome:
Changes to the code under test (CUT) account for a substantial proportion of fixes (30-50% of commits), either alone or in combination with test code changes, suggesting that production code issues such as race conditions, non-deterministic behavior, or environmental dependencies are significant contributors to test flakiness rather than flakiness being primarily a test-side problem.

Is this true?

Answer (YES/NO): NO